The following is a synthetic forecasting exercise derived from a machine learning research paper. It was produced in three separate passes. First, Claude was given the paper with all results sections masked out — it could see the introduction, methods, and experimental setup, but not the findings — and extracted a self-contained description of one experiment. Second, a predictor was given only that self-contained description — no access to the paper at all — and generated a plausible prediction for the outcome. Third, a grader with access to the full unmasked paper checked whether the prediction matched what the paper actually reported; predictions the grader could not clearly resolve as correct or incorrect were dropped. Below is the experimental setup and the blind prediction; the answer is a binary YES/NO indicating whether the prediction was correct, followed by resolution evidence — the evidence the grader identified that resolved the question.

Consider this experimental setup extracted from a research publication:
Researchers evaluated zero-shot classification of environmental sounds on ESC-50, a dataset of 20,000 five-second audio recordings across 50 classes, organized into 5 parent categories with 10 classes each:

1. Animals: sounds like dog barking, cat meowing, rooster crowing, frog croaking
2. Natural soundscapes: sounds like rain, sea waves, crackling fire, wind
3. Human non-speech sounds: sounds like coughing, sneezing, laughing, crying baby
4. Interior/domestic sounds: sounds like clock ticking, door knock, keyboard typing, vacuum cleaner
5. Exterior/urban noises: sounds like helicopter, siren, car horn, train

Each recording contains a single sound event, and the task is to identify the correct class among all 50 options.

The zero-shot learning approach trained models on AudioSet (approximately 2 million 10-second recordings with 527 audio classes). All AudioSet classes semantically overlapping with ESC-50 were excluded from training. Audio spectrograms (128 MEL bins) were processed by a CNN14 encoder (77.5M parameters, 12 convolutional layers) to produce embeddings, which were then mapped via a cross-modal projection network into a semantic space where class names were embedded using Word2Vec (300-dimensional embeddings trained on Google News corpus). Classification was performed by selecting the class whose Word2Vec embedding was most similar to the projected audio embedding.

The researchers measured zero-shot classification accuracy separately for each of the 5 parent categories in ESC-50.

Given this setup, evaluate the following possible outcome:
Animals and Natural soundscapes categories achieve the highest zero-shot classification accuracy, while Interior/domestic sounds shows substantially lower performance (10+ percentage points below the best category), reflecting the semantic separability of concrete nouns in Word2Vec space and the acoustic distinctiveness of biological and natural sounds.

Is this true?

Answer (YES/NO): NO